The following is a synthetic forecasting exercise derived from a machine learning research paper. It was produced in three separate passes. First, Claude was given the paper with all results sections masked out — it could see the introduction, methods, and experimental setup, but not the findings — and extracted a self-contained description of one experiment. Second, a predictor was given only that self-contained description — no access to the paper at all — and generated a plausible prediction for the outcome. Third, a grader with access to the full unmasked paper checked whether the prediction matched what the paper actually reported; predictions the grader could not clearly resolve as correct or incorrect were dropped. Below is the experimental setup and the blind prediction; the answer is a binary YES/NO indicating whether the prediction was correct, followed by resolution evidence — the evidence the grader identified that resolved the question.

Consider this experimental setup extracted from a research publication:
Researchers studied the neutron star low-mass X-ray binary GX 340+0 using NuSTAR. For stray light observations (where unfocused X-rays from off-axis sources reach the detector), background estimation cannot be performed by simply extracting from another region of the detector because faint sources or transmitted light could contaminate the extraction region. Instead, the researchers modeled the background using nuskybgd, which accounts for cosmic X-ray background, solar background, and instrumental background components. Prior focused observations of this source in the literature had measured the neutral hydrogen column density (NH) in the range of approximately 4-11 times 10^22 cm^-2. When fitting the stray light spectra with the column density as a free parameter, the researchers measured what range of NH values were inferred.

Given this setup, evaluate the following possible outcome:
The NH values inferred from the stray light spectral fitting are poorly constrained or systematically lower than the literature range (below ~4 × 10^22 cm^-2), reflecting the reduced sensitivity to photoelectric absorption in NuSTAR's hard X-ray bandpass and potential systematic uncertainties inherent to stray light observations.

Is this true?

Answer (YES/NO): YES